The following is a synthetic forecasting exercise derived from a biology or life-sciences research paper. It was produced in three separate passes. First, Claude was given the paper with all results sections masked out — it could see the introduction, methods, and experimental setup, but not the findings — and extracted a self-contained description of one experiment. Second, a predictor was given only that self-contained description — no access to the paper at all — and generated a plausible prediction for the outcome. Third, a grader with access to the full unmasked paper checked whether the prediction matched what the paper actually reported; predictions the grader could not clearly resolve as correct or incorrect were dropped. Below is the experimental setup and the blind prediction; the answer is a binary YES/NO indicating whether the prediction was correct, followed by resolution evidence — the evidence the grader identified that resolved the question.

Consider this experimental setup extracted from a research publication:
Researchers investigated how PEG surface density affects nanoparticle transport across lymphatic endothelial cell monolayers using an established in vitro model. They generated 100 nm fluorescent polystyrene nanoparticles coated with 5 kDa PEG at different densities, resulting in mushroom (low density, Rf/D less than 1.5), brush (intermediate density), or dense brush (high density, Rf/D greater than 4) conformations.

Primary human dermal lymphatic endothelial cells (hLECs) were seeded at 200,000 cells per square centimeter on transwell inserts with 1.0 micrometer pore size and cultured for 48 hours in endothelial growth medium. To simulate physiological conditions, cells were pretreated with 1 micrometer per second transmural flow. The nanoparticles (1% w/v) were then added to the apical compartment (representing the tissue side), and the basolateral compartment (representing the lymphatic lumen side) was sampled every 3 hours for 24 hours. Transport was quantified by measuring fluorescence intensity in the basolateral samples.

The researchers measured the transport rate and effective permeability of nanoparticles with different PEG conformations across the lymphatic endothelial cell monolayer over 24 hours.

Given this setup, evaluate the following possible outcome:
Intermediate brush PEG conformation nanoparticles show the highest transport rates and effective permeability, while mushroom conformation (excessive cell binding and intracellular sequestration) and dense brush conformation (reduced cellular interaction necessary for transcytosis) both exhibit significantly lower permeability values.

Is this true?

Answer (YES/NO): NO